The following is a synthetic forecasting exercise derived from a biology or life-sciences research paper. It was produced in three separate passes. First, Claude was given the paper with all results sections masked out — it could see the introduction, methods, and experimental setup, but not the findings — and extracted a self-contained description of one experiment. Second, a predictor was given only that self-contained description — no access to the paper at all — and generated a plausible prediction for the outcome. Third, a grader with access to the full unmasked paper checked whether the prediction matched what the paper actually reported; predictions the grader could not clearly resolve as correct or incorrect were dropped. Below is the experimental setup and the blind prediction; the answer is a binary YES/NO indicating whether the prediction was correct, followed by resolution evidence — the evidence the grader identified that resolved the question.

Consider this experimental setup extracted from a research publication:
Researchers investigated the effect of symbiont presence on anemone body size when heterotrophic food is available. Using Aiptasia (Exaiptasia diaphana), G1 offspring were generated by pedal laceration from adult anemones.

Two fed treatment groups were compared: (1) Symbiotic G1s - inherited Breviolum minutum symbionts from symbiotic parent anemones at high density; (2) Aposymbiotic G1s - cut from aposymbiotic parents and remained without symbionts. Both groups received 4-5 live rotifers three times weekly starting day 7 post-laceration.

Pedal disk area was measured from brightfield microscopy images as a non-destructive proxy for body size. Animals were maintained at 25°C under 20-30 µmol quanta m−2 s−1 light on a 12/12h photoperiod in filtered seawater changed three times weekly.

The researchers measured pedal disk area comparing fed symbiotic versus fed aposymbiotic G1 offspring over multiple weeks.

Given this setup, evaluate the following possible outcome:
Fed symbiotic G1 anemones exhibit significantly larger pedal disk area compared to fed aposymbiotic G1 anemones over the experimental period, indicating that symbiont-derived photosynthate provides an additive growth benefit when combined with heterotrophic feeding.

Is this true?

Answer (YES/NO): YES